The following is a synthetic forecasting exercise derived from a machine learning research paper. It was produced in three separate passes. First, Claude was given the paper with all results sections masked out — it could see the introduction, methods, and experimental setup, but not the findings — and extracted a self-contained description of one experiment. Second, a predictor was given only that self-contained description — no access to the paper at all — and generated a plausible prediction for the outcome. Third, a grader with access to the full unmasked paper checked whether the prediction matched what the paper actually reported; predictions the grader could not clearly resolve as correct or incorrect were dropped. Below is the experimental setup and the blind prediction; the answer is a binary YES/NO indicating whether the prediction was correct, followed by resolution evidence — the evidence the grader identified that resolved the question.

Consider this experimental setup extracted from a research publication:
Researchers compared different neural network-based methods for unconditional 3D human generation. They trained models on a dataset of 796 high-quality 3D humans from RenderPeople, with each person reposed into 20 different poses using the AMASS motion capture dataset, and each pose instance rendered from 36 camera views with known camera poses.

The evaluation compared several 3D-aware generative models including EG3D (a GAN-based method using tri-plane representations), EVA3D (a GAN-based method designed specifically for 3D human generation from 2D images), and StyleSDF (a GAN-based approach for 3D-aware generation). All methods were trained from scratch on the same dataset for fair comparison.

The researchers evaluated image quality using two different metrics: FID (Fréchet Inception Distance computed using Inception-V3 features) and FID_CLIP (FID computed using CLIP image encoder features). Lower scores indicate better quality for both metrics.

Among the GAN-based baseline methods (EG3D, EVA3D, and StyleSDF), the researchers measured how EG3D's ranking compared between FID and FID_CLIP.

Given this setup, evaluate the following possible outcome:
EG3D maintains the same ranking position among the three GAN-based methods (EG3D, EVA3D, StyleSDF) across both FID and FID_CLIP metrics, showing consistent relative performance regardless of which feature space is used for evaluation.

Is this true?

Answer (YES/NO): NO